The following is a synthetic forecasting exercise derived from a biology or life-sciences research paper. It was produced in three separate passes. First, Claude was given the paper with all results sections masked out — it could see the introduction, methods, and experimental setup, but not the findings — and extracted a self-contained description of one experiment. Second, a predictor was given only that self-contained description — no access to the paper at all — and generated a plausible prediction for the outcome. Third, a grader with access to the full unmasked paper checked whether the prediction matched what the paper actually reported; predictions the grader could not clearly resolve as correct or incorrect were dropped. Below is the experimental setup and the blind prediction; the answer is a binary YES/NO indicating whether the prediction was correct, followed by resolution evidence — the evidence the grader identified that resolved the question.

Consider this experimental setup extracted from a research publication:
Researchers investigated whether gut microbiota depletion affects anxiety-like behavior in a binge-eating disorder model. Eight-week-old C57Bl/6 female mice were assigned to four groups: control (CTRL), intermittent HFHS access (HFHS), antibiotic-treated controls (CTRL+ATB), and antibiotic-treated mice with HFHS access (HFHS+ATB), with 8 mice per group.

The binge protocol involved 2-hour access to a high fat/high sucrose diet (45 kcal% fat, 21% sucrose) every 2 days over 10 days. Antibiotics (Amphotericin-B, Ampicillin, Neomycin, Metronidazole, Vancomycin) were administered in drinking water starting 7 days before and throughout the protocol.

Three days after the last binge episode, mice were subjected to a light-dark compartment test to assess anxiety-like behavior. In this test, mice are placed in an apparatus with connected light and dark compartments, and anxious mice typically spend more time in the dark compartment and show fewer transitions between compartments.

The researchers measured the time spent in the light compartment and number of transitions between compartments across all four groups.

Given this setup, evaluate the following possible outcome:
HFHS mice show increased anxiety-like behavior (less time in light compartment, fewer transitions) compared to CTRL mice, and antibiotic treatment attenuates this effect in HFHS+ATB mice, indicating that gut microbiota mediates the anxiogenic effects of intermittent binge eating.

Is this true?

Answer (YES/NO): NO